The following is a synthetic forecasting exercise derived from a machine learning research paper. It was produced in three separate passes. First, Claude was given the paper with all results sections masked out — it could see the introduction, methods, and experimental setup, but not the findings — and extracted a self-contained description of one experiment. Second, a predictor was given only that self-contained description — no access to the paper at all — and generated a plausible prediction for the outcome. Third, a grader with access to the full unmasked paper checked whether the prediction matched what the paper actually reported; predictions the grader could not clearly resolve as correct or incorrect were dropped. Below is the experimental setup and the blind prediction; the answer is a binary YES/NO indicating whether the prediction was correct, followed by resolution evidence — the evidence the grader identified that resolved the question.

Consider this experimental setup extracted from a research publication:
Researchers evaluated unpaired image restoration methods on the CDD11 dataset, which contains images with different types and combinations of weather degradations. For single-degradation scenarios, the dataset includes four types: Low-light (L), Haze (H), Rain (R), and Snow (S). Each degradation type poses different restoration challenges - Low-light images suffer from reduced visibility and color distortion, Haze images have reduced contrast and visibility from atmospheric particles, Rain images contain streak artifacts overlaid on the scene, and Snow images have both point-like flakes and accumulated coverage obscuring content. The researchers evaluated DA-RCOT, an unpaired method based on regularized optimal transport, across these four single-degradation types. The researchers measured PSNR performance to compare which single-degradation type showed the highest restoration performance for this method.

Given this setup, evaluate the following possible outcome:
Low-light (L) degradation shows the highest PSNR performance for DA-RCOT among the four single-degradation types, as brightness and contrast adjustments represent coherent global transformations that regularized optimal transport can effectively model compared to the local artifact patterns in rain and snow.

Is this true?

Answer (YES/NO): NO